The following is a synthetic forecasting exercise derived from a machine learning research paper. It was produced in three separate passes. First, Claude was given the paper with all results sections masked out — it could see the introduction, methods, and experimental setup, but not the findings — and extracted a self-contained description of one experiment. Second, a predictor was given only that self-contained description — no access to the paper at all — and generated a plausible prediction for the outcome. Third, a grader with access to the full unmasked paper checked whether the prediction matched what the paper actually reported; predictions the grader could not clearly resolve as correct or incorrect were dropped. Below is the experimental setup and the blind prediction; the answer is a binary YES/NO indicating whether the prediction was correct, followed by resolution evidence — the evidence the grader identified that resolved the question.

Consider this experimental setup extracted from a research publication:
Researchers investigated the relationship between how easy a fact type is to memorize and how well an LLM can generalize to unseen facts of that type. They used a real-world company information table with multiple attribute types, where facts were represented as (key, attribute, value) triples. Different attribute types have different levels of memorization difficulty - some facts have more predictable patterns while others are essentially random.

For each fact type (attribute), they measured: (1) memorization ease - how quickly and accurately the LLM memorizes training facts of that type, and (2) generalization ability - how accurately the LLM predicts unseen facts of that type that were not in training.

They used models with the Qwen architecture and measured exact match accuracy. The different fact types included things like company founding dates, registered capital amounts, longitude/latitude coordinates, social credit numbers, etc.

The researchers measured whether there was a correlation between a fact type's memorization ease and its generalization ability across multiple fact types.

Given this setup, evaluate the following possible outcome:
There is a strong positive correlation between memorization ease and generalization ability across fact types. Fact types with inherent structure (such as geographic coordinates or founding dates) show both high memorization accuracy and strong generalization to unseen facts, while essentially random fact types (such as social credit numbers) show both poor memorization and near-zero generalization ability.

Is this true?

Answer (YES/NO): YES